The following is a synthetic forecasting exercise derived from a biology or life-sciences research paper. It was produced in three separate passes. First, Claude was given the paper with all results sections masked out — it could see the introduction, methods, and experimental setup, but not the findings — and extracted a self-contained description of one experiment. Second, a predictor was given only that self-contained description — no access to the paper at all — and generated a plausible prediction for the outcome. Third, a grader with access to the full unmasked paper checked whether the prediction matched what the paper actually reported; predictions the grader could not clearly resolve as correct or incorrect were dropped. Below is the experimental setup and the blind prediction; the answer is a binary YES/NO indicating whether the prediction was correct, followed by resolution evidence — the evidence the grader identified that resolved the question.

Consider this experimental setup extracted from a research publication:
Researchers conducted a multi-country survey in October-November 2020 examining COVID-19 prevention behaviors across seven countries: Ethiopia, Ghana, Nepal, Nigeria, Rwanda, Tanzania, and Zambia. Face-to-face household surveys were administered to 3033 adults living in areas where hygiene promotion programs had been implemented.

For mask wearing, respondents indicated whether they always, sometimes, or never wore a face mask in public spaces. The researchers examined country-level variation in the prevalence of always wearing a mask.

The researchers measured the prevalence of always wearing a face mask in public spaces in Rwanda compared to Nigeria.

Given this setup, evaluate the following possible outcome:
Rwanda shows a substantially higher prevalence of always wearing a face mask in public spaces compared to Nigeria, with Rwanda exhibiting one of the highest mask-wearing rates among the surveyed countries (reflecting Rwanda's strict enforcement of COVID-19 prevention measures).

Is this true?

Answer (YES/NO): YES